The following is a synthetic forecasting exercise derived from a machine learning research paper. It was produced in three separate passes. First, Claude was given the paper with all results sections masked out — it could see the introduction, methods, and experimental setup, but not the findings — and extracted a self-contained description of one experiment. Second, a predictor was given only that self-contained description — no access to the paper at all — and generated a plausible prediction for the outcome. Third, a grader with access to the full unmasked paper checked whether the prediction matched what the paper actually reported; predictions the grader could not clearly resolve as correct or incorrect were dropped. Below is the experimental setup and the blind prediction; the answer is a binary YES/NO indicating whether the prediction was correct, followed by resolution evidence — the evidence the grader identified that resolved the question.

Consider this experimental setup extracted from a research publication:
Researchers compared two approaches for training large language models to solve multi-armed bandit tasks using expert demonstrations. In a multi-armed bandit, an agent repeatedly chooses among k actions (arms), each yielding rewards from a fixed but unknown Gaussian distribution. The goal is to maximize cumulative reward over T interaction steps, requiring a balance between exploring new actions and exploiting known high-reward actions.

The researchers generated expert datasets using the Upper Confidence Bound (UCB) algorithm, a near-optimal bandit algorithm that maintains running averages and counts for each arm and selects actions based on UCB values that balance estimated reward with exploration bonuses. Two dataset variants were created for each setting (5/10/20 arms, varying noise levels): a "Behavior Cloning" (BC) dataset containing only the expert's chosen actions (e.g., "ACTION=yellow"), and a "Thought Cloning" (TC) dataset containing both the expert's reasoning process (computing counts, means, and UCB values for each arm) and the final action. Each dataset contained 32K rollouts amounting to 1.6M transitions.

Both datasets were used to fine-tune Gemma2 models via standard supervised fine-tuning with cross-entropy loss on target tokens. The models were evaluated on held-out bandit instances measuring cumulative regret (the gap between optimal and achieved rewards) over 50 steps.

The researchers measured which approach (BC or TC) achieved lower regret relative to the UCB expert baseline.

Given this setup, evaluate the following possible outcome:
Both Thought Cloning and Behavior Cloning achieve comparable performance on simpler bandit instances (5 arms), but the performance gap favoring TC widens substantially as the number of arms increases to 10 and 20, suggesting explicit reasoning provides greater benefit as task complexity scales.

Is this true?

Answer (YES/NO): NO